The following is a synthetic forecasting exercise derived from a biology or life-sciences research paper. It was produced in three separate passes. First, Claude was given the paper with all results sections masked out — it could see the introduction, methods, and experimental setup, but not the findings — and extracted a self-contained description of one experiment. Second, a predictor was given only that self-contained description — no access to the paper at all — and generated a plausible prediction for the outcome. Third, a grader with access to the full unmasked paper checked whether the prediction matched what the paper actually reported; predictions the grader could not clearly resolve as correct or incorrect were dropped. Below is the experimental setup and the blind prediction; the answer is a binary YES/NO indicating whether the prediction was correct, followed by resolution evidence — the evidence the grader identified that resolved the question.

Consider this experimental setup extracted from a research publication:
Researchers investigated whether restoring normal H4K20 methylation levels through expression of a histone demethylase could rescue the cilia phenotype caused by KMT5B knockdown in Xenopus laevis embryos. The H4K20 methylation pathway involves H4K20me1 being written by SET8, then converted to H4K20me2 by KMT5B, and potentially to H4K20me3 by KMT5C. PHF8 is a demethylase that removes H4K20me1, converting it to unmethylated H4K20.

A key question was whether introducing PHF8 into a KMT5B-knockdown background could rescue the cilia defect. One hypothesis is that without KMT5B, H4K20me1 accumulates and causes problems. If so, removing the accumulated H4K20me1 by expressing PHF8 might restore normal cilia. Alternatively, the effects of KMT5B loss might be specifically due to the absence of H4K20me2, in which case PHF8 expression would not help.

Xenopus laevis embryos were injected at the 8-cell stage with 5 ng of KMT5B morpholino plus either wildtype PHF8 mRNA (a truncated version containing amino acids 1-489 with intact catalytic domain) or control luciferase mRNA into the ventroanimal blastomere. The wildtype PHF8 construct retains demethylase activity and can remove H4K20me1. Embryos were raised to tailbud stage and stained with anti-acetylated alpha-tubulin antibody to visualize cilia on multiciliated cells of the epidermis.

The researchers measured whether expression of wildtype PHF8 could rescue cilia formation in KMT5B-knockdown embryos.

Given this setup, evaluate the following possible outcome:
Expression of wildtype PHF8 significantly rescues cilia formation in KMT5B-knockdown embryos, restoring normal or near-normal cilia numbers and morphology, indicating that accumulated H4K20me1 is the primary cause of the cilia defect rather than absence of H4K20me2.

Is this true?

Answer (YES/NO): NO